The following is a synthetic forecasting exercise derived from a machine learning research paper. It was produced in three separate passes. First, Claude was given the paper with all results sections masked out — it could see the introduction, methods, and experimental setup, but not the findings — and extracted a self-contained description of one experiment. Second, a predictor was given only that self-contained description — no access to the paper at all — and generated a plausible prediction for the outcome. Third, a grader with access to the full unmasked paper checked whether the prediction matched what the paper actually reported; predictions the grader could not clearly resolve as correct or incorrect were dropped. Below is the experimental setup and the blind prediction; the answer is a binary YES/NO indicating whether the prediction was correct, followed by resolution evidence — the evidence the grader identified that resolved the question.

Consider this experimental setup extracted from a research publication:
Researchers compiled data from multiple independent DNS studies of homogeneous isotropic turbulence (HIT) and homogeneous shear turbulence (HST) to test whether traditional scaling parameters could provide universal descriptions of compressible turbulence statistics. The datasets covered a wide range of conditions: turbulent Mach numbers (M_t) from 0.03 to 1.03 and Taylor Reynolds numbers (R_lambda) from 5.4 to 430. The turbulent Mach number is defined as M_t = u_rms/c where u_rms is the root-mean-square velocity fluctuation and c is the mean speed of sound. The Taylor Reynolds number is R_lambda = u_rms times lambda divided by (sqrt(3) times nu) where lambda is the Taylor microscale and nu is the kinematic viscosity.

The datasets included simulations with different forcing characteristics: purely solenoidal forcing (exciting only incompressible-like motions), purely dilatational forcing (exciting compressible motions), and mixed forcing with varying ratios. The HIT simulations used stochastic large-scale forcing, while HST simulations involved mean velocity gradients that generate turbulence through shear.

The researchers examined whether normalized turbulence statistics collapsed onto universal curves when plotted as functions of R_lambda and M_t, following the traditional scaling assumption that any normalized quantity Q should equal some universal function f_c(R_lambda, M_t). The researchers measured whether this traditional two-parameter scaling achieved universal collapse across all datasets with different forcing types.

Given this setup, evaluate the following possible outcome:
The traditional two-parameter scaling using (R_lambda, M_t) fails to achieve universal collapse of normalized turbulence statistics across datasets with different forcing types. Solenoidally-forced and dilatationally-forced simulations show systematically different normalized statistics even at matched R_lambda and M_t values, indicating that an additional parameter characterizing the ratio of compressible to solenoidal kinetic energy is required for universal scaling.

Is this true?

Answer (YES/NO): YES